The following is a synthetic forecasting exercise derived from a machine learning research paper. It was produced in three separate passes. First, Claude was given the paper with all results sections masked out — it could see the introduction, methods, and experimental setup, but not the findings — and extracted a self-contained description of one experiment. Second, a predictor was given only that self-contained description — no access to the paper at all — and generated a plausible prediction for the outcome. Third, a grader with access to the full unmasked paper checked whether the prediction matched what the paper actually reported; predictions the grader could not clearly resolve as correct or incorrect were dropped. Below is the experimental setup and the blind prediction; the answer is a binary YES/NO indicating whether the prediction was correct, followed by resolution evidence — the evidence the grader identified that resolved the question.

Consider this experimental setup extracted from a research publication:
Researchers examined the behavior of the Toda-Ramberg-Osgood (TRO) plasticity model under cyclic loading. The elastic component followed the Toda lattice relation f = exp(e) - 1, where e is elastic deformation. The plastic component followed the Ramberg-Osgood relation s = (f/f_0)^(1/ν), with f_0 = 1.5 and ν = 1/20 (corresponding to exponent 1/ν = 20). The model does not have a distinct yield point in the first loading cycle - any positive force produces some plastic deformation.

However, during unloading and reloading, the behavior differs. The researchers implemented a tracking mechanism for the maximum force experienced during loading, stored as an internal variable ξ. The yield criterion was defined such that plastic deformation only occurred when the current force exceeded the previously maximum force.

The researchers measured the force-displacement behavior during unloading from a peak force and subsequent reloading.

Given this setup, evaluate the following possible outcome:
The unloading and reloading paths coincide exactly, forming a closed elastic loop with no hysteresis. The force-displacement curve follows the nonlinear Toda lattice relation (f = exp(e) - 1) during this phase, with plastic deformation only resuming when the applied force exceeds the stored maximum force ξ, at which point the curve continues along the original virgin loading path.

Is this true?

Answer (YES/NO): YES